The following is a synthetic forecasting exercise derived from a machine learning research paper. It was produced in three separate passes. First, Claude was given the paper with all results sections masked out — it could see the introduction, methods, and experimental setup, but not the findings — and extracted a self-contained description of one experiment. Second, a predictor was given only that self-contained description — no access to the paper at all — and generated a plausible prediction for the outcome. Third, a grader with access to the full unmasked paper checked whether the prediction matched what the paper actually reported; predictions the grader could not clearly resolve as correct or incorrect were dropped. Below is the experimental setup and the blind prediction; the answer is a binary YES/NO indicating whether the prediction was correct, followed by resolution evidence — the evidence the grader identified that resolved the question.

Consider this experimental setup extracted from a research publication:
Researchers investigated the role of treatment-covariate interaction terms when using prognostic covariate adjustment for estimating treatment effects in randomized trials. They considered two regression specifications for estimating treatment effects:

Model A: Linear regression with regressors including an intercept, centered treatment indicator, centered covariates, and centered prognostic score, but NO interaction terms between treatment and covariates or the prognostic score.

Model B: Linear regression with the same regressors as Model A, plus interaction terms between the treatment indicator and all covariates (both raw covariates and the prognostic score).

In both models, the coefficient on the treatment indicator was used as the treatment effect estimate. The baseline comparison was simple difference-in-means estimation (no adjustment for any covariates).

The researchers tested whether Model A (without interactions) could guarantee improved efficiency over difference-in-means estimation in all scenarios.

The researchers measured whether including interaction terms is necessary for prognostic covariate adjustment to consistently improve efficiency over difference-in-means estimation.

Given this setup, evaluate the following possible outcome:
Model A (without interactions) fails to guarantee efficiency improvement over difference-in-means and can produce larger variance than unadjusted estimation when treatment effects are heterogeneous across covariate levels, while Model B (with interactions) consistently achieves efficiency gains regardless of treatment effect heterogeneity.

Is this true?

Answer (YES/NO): NO